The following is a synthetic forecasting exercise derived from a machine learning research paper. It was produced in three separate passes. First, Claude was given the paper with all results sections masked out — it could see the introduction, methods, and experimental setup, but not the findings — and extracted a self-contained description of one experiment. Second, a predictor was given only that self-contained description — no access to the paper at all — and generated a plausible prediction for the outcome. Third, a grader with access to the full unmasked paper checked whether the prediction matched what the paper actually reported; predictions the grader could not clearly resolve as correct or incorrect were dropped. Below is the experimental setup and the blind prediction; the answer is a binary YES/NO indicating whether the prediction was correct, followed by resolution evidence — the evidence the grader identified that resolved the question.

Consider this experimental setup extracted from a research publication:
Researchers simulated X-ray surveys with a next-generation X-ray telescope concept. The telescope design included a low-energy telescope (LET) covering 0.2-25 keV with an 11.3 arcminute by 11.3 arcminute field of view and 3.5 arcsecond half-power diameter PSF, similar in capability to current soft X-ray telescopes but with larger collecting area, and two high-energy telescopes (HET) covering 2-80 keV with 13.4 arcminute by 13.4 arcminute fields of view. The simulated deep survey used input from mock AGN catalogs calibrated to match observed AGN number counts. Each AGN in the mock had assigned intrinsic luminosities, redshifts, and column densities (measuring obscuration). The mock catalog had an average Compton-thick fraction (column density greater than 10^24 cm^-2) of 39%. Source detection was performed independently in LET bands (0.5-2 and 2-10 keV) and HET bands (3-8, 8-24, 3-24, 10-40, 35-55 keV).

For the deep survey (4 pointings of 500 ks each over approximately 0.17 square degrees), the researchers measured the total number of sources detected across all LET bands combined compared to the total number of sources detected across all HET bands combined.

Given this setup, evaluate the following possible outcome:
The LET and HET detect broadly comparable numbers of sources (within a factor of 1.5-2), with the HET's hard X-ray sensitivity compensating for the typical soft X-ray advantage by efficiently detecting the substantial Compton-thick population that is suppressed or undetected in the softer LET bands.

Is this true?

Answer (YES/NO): NO